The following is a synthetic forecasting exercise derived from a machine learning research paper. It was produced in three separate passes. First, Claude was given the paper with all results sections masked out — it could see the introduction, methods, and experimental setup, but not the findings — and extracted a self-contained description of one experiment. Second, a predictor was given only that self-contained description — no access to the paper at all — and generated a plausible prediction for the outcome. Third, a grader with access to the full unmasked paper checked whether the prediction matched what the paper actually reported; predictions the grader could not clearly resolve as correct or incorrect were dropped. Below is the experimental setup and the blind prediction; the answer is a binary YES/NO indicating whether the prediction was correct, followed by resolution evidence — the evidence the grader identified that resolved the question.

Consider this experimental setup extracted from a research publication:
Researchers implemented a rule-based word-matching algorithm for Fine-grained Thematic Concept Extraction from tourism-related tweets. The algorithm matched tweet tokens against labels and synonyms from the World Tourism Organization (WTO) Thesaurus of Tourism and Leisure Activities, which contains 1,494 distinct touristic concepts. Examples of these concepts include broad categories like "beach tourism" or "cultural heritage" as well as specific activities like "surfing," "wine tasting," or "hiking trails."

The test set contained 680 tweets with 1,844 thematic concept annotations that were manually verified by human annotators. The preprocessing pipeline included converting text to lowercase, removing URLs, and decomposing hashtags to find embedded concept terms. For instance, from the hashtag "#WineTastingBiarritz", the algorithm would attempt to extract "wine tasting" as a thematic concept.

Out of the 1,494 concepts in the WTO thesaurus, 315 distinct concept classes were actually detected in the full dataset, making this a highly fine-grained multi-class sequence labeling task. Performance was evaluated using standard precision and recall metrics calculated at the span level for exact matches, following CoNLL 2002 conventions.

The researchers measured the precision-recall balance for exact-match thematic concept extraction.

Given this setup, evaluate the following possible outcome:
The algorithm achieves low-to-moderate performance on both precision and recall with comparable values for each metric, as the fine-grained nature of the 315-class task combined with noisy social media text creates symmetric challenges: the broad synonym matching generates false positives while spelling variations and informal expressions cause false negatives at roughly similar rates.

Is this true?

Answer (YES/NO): NO